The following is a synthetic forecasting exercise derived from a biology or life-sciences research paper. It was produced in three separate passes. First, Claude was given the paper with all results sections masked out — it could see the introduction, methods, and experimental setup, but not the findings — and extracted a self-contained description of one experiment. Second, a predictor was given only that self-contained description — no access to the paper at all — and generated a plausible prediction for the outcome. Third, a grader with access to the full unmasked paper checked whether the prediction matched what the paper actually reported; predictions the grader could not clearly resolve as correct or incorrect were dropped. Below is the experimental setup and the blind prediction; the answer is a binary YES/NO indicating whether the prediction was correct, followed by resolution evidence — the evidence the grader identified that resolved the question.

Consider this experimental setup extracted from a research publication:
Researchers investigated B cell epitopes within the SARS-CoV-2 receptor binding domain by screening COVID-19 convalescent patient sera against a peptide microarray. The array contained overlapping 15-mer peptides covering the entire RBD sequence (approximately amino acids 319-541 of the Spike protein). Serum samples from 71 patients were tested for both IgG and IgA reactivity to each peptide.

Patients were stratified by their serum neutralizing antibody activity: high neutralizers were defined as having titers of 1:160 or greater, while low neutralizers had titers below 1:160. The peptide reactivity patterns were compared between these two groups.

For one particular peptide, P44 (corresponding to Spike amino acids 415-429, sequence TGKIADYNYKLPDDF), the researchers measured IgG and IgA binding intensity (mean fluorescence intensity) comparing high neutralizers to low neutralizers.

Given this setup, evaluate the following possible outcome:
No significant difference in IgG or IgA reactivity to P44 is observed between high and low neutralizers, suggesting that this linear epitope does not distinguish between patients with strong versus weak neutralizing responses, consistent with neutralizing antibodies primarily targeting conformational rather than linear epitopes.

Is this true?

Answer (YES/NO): NO